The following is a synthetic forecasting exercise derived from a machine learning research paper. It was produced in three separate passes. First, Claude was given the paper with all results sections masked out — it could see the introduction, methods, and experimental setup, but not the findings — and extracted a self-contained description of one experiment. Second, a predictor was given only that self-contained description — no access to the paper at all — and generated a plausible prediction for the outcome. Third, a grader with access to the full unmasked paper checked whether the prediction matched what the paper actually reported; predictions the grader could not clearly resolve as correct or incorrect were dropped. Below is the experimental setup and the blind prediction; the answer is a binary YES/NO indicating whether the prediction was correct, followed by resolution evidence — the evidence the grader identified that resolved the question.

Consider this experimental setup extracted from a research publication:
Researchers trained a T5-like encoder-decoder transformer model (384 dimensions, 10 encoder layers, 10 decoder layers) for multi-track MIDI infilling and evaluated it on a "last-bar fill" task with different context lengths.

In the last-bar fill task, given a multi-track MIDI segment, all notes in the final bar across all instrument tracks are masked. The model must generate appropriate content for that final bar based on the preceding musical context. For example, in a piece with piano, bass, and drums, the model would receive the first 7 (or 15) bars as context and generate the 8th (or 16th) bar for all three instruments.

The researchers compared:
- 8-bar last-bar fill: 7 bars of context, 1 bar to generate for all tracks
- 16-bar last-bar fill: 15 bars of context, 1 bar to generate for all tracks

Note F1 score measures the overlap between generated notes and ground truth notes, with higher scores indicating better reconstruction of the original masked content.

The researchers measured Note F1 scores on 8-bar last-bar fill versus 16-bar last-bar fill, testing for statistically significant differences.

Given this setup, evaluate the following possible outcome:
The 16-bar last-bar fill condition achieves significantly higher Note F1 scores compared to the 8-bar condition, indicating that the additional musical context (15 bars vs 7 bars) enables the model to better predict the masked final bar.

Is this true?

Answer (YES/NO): YES